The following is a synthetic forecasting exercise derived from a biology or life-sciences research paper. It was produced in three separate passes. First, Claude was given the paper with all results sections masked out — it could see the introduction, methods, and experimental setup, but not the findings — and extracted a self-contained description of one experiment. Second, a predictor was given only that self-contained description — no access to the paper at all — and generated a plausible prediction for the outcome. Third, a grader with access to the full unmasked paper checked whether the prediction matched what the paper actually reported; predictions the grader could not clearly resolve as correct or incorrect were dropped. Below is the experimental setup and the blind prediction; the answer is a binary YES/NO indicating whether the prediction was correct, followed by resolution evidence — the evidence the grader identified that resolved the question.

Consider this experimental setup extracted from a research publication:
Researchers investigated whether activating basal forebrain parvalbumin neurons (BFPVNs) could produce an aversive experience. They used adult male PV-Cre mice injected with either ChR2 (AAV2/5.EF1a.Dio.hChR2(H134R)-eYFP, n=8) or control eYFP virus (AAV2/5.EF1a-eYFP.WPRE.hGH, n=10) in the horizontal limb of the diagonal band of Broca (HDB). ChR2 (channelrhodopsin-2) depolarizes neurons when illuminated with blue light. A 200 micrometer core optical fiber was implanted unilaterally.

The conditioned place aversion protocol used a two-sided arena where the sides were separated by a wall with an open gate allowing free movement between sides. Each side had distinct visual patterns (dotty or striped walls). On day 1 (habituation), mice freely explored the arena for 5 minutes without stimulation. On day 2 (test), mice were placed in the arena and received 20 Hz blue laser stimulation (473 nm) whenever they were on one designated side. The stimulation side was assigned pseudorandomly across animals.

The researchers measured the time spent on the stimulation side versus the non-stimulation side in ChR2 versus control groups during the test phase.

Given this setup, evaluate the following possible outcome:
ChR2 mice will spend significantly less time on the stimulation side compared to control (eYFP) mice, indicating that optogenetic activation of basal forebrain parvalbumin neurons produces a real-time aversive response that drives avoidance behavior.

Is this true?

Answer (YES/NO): NO